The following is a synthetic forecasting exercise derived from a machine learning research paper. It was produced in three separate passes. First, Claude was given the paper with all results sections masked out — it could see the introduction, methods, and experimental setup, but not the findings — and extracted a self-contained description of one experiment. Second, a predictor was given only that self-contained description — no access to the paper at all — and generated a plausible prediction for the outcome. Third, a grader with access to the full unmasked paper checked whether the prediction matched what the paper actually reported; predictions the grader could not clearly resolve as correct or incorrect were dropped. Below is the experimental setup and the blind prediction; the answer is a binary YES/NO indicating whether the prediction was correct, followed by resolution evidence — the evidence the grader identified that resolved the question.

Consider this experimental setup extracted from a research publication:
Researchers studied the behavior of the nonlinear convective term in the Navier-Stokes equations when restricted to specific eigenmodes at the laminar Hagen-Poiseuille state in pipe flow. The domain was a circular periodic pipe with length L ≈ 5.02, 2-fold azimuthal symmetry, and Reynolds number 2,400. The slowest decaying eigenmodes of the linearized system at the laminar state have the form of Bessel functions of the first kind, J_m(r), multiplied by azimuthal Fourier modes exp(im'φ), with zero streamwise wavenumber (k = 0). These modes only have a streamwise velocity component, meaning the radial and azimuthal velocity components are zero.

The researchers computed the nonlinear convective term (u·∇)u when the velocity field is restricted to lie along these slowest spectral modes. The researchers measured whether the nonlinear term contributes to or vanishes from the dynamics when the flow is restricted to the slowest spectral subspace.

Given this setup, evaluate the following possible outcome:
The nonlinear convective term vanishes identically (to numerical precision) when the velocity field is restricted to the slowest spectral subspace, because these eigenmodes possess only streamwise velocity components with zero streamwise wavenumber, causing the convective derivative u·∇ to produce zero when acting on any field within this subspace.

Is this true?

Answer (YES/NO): YES